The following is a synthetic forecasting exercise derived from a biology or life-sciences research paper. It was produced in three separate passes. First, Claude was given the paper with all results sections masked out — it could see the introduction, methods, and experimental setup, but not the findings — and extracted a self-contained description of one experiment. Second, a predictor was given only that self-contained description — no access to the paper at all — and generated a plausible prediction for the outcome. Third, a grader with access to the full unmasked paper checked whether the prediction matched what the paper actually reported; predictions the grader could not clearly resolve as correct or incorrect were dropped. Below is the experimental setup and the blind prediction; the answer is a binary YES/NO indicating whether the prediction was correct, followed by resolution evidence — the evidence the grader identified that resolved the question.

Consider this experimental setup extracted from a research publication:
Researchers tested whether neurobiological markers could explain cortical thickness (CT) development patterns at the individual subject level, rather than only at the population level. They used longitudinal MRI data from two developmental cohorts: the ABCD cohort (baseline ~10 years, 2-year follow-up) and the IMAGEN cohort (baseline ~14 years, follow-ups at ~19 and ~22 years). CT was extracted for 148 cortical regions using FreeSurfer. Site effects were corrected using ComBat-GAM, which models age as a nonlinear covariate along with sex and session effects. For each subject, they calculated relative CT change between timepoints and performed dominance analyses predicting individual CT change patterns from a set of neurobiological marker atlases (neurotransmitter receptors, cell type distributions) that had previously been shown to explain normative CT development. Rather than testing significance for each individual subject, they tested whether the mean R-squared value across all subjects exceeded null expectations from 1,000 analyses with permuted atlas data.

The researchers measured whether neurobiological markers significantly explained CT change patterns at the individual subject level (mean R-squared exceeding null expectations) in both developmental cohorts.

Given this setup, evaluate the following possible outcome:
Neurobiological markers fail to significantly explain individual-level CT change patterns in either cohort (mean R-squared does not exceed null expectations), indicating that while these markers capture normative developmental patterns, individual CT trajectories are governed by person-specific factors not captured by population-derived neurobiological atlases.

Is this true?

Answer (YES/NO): NO